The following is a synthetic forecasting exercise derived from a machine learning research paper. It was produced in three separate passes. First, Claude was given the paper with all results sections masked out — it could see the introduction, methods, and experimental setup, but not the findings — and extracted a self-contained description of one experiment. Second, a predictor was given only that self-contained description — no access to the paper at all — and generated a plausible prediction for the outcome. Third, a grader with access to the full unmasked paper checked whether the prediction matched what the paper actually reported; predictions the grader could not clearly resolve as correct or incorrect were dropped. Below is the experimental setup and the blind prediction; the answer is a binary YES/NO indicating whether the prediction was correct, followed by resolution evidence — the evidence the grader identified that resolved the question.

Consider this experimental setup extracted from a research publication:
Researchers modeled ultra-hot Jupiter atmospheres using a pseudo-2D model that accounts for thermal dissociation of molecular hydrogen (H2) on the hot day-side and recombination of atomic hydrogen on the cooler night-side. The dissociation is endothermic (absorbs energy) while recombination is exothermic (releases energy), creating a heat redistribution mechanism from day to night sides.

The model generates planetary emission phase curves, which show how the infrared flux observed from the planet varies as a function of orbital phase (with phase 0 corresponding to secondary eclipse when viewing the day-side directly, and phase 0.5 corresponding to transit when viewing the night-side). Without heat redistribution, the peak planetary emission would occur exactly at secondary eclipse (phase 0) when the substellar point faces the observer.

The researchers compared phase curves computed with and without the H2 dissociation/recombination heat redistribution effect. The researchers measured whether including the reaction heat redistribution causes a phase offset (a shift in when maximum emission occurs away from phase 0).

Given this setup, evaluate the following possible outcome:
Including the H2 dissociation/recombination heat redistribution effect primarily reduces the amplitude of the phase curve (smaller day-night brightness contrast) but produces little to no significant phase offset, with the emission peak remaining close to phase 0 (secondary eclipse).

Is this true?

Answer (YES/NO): NO